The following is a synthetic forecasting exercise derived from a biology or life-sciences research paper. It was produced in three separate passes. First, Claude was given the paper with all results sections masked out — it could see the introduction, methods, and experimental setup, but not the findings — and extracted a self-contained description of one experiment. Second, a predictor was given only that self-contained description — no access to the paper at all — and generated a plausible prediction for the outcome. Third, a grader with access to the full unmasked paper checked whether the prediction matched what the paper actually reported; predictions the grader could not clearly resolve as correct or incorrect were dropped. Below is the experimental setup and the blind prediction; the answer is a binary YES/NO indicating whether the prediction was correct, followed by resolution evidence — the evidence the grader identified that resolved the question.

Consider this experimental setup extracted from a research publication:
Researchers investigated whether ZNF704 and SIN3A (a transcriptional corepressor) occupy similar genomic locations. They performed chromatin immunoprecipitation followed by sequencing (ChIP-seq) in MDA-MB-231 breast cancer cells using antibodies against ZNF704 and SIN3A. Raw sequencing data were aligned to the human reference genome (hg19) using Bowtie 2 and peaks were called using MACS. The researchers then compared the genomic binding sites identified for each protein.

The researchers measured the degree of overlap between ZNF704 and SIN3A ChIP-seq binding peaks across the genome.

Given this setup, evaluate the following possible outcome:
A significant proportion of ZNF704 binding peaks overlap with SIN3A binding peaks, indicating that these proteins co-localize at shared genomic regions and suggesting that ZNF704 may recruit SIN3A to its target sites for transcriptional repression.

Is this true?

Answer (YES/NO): YES